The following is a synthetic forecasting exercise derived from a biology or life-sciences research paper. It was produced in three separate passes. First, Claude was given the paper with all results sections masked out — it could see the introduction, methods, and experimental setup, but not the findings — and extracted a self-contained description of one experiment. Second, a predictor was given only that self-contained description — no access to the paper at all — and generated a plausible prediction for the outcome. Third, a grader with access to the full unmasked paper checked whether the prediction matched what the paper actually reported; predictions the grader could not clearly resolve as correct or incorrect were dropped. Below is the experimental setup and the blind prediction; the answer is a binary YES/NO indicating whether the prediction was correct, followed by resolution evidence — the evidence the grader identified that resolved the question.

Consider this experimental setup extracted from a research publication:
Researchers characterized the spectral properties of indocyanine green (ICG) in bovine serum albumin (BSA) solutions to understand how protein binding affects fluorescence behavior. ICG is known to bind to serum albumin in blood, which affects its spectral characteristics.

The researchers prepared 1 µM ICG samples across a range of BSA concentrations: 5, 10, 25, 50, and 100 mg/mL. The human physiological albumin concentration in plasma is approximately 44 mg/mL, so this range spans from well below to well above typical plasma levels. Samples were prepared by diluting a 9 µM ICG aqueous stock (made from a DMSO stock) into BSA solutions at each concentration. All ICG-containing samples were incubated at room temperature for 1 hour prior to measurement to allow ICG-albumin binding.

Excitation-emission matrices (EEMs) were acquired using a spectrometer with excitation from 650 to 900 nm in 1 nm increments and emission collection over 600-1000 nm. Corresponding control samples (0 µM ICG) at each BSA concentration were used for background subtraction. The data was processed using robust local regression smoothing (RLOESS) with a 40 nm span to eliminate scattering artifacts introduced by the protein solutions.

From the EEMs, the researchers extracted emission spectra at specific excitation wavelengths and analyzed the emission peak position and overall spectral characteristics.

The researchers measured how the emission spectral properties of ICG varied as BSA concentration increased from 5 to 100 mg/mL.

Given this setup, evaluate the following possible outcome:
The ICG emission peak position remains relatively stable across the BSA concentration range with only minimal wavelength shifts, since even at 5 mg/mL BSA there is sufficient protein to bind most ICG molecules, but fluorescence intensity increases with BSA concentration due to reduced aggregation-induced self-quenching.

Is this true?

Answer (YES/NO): NO